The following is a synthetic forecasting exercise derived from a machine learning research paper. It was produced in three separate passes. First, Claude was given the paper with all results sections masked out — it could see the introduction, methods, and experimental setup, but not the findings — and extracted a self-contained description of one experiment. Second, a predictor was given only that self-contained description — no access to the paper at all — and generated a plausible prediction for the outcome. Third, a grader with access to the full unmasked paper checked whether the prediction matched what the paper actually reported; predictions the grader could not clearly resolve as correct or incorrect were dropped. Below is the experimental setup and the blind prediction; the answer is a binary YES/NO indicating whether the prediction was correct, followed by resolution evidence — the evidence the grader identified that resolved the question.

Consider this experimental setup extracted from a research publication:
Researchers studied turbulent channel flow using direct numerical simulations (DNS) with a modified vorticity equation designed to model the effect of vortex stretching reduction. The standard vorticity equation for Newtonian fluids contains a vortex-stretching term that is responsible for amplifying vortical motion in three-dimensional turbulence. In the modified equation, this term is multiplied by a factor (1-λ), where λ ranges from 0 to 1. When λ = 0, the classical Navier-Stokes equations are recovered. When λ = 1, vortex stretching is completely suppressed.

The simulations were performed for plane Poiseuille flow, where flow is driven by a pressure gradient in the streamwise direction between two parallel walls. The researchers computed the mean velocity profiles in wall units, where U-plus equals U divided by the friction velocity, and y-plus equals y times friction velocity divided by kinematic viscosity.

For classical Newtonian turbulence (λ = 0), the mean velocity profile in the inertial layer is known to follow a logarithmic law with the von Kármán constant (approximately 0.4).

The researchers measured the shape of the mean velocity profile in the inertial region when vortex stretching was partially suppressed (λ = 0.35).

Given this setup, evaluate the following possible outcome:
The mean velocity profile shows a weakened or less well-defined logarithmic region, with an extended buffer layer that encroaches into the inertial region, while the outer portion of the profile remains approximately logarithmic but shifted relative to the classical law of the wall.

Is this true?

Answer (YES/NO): NO